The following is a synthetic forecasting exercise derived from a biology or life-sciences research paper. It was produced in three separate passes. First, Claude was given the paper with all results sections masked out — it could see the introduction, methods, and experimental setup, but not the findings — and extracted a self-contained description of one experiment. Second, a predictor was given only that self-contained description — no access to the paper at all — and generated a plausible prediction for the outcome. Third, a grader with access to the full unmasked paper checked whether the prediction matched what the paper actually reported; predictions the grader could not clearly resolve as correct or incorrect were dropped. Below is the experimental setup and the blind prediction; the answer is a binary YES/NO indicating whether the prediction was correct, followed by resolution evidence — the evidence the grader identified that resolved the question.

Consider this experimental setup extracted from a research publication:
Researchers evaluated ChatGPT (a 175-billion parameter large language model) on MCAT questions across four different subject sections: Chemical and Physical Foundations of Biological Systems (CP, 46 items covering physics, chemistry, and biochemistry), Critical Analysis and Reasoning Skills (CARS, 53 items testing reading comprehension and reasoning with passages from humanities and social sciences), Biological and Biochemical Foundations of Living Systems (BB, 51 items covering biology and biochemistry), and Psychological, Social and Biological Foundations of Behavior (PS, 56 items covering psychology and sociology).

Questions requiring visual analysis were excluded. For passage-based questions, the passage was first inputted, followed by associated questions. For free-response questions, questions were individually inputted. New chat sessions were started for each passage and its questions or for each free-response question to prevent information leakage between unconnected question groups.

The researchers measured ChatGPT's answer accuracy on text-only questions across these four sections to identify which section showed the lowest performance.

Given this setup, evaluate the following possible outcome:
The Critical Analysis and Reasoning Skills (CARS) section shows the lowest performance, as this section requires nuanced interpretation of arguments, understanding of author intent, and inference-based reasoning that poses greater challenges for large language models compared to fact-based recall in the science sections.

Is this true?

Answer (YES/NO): NO